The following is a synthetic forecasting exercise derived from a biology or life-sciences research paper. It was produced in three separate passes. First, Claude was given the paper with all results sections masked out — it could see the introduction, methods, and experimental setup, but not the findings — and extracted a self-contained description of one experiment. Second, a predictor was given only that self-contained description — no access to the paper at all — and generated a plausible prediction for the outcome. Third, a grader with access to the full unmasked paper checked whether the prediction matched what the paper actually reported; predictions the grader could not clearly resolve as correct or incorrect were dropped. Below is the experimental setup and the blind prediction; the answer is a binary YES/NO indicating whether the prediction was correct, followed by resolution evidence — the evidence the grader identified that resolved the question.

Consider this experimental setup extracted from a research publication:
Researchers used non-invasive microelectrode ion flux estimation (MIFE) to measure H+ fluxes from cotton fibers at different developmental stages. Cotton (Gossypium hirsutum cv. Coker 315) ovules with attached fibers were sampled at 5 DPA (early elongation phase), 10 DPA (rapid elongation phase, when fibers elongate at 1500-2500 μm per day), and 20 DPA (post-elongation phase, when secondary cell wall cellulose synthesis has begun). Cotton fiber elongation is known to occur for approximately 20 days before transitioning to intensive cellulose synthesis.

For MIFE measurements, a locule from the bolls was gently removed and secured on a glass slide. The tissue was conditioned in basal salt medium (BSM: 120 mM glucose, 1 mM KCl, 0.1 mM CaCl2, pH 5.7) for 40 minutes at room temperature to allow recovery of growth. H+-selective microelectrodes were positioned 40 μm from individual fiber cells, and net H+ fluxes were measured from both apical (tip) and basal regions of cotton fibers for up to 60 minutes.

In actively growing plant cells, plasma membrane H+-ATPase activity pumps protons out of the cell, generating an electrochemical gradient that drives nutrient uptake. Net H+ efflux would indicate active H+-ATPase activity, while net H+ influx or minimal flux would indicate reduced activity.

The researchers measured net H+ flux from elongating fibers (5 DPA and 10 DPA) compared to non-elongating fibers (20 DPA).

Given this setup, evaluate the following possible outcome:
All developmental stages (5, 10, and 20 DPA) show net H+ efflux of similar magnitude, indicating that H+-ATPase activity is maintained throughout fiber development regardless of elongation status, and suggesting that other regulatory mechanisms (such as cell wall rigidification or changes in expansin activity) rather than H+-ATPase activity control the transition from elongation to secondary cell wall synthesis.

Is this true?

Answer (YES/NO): NO